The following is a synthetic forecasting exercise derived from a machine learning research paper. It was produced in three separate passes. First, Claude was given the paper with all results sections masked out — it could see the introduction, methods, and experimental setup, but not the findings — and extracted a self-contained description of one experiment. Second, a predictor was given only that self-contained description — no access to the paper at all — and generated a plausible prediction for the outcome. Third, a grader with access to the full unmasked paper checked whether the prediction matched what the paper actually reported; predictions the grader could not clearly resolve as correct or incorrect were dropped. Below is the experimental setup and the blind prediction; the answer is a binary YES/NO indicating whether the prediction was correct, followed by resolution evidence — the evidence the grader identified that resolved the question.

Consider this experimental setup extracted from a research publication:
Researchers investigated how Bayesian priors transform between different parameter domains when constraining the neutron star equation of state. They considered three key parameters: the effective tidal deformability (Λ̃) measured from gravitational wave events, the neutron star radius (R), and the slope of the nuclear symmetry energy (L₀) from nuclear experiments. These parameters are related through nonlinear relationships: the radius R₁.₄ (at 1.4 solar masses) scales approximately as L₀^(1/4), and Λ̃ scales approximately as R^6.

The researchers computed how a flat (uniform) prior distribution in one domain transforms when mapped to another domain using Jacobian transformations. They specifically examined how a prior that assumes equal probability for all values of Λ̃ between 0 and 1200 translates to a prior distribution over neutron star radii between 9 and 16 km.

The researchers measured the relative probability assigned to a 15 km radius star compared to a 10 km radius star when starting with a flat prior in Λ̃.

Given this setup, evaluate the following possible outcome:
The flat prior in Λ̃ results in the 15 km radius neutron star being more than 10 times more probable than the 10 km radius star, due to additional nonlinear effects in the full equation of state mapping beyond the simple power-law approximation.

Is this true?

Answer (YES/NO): NO